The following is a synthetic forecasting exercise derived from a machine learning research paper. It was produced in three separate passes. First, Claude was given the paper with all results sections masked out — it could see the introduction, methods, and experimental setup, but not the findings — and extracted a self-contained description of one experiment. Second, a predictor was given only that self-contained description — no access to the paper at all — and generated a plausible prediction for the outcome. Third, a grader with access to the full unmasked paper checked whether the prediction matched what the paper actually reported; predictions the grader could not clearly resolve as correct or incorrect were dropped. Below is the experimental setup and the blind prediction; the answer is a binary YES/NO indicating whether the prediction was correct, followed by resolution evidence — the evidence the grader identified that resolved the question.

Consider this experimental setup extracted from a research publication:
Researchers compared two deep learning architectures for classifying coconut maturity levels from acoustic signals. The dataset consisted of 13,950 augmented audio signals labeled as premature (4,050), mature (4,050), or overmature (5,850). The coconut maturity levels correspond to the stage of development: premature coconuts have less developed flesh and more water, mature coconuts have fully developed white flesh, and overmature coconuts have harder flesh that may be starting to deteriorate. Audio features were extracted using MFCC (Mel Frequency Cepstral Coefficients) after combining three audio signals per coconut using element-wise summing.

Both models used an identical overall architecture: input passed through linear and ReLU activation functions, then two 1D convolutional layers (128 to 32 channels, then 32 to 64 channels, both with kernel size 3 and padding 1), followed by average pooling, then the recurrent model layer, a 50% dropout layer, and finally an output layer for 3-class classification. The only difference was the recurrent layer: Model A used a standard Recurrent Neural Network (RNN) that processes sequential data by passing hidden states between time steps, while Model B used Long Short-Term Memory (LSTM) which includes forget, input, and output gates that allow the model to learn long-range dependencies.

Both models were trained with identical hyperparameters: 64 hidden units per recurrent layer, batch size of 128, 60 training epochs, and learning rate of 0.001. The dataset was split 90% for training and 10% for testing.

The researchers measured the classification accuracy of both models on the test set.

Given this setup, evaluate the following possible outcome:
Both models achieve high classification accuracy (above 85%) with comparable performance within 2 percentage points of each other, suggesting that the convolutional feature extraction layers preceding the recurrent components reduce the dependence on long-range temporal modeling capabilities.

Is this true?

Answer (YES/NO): YES